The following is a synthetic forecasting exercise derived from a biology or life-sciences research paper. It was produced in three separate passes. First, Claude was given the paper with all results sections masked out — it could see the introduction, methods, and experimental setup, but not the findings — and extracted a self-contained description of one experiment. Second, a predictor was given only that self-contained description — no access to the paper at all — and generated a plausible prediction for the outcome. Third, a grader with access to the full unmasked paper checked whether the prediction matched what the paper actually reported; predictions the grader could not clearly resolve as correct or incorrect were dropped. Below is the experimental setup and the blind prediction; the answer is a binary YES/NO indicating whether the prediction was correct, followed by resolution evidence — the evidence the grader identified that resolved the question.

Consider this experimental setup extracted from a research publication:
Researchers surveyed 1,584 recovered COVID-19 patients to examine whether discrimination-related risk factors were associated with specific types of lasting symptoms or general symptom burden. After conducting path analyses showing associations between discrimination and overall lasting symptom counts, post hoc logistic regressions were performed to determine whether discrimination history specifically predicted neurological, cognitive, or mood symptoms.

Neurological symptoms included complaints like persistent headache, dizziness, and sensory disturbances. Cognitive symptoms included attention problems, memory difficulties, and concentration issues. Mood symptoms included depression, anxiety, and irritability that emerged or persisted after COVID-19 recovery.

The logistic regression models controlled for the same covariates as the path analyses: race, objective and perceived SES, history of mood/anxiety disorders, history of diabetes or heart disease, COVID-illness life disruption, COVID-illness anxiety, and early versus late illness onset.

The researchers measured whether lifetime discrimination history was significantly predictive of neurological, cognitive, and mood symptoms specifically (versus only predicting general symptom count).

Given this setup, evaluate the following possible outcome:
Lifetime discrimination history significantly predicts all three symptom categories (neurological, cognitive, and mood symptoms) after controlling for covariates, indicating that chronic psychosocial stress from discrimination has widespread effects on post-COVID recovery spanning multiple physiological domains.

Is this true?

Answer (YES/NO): NO